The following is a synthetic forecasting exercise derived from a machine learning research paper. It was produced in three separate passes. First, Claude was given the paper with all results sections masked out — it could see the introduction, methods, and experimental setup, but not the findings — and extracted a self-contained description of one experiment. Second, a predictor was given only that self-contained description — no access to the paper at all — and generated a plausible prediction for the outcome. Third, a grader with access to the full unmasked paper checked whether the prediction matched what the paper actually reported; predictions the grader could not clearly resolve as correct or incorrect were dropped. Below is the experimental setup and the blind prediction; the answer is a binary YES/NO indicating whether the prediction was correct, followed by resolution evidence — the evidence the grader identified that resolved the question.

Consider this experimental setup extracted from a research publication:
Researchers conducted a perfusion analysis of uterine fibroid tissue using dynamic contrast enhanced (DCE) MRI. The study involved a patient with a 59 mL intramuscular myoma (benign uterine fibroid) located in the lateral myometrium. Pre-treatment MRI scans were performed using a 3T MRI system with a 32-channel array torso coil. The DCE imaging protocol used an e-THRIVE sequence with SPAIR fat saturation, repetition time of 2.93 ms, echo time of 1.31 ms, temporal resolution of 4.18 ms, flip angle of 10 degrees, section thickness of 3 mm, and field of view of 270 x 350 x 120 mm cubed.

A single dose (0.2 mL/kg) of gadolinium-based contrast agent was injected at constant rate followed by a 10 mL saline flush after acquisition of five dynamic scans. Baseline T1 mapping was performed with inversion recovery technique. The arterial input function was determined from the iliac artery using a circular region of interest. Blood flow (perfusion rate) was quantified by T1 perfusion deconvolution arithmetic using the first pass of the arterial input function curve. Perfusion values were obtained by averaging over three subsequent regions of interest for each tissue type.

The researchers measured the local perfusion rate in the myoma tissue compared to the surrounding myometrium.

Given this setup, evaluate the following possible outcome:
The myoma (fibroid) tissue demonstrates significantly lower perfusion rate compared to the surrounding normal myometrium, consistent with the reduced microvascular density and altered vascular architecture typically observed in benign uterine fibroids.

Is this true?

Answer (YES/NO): NO